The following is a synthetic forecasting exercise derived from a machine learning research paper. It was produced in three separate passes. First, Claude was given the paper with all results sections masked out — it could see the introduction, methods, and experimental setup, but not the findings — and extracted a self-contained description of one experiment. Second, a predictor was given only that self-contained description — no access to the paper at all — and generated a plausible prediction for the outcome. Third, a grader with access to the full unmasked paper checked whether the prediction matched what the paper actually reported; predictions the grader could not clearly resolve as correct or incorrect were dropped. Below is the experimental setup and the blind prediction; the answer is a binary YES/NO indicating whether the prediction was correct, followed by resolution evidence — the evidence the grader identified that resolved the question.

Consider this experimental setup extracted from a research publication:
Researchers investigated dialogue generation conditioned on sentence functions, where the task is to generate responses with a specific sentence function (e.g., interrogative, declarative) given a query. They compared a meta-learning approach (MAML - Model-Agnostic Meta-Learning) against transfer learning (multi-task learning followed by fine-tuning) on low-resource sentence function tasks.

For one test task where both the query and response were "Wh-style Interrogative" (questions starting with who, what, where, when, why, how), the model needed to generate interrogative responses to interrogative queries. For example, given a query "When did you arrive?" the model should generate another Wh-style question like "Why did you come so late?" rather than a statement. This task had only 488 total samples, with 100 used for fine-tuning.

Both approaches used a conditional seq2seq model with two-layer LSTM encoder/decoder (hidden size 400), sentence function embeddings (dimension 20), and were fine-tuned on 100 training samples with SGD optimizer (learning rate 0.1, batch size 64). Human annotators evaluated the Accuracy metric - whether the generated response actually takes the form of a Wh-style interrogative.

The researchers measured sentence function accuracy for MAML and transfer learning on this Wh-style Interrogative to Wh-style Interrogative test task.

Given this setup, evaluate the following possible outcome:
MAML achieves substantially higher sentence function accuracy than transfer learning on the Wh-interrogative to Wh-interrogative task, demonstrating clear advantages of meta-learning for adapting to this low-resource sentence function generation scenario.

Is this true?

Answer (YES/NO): YES